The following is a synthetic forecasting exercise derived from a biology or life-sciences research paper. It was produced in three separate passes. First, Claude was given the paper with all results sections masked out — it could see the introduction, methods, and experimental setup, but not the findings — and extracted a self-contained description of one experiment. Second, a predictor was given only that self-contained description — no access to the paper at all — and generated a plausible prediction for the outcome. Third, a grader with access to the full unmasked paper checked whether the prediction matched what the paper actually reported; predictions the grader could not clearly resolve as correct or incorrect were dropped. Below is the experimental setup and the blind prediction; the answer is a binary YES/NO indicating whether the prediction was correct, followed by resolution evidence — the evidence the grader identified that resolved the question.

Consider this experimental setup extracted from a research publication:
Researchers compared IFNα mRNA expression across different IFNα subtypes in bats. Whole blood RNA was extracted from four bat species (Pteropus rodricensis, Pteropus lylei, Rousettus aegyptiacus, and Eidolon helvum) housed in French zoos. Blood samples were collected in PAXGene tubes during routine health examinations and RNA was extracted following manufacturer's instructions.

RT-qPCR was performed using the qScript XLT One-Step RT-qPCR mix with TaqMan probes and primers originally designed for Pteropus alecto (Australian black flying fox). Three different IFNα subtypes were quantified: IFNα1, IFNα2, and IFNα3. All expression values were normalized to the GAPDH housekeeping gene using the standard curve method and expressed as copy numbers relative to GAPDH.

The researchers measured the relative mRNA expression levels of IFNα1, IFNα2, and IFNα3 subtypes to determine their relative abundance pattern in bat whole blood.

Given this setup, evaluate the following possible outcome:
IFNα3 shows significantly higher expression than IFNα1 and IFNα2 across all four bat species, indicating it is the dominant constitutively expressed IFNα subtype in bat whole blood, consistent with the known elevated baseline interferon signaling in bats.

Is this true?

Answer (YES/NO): NO